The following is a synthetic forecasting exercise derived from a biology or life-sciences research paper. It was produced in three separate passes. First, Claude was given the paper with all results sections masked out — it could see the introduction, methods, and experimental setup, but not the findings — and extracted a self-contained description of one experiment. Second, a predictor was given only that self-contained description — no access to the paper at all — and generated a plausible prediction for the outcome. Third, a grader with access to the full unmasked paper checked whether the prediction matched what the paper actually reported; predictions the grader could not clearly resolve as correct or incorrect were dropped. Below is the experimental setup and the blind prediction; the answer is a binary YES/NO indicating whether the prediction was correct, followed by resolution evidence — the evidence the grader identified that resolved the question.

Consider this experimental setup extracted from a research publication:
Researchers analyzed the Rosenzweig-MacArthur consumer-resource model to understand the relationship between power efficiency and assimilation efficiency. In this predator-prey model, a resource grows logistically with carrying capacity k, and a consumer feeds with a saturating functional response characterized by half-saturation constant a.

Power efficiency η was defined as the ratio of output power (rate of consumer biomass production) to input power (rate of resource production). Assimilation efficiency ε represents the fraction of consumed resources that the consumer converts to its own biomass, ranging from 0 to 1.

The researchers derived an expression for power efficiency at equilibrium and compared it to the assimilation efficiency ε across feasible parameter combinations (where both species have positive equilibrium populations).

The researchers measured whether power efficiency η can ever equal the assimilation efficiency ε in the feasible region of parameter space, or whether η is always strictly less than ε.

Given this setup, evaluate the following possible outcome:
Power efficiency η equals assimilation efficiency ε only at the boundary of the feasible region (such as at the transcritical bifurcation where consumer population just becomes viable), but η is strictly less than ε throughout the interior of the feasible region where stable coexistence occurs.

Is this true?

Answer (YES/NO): NO